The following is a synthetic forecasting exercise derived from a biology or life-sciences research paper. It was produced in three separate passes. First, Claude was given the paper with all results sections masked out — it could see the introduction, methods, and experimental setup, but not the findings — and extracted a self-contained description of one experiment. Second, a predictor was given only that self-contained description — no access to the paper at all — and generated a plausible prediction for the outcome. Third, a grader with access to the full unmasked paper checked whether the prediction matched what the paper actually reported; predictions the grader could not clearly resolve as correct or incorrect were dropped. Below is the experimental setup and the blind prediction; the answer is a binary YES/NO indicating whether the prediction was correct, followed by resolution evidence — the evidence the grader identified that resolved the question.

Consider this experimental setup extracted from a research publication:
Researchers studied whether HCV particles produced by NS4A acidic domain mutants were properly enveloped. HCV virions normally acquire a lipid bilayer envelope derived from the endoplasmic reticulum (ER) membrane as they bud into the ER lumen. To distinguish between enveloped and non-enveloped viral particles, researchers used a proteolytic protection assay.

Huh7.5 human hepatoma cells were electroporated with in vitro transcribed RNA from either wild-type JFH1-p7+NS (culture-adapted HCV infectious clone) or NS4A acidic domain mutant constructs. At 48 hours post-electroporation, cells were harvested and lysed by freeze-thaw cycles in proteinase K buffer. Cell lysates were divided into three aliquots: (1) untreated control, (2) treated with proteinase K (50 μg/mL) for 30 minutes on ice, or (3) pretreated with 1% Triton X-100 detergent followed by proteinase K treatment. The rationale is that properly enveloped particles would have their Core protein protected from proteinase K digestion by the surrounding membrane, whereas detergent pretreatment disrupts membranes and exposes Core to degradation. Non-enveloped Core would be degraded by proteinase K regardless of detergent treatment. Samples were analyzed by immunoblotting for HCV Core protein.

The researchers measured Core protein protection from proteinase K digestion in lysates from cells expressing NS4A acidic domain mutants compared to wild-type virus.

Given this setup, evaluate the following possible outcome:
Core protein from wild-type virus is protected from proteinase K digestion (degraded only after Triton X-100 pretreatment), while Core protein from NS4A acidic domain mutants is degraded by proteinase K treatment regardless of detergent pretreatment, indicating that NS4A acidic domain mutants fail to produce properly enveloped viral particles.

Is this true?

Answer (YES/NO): YES